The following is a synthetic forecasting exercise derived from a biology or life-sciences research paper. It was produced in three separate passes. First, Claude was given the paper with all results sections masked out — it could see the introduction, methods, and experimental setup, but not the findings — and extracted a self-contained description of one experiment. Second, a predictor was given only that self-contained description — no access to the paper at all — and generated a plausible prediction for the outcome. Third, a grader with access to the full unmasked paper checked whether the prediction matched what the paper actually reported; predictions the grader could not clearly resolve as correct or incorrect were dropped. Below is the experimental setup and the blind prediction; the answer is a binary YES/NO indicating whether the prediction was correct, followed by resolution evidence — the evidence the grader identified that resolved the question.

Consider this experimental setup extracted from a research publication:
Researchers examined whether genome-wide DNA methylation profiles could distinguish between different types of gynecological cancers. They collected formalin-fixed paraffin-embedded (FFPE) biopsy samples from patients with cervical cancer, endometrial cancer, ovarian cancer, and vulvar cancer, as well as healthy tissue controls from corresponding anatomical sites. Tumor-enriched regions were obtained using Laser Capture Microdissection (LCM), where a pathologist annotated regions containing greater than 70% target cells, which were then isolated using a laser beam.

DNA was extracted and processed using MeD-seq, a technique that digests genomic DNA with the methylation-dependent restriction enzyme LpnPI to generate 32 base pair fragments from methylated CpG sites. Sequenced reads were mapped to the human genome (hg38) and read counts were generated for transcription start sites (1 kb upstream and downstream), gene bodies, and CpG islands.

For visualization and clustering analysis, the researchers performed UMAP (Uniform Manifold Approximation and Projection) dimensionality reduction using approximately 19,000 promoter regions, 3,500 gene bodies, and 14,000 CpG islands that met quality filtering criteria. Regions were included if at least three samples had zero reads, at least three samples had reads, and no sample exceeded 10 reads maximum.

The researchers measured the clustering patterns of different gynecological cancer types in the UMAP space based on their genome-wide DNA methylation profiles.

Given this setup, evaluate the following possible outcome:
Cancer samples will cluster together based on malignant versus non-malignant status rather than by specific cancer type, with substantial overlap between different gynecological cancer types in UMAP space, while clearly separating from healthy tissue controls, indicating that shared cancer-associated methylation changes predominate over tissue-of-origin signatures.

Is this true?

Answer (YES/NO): NO